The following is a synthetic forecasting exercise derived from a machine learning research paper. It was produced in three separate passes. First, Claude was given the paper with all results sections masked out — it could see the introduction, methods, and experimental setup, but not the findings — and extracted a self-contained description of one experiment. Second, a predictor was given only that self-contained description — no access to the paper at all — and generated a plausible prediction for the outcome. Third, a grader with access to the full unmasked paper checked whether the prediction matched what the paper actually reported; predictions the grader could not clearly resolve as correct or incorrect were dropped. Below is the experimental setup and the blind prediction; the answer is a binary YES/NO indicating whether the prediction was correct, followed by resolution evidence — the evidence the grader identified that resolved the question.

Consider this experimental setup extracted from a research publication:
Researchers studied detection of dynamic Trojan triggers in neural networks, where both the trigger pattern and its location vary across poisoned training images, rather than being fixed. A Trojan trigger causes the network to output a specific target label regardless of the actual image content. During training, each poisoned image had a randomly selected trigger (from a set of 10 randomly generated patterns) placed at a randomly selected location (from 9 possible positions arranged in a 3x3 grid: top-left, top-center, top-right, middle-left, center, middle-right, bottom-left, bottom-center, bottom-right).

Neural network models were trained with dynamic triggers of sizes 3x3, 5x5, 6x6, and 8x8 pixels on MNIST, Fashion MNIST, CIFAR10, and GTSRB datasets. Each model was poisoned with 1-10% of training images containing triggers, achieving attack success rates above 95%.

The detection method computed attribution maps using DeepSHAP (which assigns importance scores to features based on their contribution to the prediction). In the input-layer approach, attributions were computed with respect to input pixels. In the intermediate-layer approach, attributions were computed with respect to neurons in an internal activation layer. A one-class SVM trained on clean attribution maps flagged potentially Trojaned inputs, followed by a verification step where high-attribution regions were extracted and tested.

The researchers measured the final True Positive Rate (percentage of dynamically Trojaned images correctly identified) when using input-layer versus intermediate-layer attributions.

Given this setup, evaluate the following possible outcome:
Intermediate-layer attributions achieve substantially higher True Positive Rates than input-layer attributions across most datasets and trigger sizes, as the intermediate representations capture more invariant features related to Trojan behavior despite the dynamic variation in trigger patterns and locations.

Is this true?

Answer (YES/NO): NO